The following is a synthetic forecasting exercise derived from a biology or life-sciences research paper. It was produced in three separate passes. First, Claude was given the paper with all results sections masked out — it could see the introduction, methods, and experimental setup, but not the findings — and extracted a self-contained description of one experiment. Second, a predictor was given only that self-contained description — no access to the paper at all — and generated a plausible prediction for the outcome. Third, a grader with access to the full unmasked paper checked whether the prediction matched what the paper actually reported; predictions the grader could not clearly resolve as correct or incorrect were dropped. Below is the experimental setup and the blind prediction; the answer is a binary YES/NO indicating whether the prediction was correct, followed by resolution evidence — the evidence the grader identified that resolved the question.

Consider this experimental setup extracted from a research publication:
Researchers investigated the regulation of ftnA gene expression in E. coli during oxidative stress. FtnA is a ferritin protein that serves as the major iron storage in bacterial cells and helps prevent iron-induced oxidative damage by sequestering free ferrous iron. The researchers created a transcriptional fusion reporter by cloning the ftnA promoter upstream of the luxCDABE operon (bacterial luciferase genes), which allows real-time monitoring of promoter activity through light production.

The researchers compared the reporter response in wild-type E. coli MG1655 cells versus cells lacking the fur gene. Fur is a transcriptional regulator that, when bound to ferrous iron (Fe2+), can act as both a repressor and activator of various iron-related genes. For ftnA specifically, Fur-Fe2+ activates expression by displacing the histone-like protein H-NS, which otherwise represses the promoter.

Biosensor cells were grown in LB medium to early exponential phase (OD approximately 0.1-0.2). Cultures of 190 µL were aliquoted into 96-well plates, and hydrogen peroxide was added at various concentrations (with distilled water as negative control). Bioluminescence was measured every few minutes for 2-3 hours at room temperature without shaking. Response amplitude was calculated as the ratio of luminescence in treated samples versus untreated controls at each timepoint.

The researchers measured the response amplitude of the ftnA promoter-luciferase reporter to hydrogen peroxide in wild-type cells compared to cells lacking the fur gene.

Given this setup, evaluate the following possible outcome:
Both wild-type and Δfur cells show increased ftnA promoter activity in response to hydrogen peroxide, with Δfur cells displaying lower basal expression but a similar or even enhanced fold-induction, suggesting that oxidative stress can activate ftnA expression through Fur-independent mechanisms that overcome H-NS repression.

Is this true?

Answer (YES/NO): NO